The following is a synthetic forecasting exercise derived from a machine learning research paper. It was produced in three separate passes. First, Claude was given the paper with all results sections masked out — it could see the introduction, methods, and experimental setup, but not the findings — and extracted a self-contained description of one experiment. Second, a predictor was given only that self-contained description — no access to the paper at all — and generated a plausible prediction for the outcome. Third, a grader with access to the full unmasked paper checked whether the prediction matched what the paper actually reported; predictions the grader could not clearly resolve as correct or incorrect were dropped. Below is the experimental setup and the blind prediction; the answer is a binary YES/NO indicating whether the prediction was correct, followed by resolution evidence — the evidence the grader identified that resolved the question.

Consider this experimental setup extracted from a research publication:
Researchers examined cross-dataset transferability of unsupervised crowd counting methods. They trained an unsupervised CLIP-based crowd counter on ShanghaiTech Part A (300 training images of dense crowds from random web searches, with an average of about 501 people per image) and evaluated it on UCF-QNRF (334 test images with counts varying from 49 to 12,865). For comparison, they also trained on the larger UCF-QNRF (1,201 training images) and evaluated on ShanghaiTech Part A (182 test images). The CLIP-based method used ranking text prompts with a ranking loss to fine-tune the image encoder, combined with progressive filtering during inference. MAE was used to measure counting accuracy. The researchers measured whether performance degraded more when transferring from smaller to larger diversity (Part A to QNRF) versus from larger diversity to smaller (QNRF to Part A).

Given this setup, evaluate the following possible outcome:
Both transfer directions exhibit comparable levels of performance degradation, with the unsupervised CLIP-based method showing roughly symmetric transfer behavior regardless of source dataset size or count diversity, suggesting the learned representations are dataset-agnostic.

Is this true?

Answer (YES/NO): NO